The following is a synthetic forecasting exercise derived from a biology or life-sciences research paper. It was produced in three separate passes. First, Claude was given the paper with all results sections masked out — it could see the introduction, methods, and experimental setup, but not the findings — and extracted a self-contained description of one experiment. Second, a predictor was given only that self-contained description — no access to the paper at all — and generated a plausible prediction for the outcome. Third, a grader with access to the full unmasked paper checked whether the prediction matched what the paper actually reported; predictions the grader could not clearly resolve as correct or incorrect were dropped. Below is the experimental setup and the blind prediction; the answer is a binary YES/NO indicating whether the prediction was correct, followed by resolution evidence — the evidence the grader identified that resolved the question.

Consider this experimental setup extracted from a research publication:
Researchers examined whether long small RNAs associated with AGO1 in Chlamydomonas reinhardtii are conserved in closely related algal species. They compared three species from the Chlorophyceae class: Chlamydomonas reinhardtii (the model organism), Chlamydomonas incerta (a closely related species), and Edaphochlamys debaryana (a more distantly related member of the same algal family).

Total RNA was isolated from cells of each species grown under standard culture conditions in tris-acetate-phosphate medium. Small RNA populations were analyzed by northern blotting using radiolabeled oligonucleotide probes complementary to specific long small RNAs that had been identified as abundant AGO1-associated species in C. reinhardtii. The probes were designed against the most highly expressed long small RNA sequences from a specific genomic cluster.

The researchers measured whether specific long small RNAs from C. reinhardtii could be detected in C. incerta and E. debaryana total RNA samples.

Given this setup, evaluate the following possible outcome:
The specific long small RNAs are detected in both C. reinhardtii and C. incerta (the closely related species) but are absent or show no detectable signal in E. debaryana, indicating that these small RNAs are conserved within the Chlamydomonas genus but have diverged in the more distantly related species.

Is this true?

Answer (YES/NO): YES